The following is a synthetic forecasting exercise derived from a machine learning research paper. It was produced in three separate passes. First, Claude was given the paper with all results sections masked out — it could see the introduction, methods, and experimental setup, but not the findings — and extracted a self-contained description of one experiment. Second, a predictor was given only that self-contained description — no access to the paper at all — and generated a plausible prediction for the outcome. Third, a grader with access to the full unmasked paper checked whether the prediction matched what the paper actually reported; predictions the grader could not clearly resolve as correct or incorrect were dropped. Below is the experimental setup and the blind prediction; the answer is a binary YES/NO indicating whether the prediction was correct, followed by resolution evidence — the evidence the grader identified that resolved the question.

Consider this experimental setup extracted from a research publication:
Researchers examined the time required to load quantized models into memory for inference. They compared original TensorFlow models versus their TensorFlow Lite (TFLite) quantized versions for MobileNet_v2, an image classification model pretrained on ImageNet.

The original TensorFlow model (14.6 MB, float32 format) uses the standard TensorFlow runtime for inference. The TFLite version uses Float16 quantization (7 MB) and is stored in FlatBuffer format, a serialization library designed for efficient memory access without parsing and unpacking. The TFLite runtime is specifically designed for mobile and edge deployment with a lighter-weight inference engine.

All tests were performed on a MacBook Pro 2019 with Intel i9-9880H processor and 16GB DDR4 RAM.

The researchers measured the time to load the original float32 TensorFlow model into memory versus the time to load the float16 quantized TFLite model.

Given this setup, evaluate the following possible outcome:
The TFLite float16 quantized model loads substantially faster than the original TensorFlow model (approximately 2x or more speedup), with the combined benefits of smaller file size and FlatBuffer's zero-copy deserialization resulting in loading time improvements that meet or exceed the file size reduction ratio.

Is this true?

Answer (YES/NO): YES